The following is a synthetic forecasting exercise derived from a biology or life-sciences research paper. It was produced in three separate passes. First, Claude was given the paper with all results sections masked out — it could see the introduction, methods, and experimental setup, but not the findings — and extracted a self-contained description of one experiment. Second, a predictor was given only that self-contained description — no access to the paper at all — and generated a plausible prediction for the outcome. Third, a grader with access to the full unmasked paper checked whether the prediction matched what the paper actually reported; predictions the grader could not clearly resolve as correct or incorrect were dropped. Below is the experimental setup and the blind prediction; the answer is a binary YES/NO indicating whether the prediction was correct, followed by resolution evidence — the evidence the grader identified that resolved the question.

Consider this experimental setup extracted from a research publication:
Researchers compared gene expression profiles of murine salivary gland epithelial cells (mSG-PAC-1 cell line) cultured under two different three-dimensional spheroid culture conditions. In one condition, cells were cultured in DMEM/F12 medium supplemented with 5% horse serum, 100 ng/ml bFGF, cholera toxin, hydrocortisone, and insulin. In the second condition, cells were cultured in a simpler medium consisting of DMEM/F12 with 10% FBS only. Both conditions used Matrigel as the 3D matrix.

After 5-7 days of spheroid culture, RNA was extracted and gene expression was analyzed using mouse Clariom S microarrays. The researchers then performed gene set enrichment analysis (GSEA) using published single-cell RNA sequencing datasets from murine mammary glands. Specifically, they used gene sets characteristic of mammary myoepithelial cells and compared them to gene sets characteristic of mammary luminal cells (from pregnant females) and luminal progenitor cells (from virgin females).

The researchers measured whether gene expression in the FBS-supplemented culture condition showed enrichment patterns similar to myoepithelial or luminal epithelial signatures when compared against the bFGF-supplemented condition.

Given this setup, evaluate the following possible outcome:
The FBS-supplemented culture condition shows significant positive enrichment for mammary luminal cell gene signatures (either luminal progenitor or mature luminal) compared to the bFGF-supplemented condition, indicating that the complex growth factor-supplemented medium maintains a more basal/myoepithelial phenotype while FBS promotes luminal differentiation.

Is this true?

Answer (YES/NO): NO